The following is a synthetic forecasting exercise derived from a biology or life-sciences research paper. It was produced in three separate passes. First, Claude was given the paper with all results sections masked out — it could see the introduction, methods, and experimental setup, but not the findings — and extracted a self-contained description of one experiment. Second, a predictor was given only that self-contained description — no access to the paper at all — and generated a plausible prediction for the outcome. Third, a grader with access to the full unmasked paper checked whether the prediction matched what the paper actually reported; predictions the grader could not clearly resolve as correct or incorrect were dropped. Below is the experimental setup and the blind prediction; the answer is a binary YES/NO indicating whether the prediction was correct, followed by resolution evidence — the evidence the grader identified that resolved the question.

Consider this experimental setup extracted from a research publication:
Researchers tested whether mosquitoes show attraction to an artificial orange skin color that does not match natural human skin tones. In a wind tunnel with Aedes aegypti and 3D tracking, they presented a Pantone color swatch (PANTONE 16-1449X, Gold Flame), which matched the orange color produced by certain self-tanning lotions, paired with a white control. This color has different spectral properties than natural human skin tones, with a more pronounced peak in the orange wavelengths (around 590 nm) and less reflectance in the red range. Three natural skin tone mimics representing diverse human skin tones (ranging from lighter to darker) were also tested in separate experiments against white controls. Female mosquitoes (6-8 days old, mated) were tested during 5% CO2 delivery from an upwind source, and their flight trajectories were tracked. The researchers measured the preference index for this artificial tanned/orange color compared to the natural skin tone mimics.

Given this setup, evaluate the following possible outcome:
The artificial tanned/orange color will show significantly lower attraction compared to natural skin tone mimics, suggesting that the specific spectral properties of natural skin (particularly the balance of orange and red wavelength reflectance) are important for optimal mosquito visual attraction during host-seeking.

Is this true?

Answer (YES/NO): NO